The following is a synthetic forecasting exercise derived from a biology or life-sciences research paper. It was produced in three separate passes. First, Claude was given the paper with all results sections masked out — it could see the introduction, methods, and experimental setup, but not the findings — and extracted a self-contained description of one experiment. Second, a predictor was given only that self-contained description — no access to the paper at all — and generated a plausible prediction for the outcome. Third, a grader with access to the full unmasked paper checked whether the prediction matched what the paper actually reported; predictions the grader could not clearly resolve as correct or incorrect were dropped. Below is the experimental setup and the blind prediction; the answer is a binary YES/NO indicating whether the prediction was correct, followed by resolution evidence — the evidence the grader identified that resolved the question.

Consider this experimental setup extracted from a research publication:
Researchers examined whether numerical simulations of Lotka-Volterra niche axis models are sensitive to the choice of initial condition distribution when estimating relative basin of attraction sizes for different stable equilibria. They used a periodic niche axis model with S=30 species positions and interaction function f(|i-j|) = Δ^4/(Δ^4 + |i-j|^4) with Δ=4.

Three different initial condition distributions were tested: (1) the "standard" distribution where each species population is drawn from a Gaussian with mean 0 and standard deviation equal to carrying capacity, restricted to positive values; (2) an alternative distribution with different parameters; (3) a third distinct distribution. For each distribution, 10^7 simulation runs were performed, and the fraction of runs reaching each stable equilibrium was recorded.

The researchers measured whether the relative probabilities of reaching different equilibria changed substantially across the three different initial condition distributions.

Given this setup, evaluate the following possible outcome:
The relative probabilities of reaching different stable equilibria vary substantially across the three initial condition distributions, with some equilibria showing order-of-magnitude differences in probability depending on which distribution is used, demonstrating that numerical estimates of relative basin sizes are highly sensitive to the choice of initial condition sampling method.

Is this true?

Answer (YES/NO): NO